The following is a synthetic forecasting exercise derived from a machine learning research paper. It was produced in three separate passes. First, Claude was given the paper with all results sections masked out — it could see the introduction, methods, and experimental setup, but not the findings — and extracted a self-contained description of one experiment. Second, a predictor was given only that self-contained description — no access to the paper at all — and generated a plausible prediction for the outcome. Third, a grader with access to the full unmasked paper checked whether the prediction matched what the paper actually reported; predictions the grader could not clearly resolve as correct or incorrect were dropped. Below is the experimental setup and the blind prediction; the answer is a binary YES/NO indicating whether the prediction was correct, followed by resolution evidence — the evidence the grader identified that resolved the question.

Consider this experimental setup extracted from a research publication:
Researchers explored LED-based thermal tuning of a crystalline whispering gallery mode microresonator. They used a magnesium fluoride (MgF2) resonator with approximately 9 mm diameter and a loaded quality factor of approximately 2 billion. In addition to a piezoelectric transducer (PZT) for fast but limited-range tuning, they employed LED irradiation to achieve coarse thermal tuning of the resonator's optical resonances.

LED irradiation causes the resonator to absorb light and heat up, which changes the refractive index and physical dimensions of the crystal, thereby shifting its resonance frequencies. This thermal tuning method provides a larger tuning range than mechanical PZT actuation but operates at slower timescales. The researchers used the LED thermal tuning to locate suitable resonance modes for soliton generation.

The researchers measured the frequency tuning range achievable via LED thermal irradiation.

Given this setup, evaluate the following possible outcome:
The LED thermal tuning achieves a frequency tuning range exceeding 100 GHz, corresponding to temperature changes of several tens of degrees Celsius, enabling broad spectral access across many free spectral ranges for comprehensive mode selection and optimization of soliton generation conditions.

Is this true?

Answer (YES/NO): NO